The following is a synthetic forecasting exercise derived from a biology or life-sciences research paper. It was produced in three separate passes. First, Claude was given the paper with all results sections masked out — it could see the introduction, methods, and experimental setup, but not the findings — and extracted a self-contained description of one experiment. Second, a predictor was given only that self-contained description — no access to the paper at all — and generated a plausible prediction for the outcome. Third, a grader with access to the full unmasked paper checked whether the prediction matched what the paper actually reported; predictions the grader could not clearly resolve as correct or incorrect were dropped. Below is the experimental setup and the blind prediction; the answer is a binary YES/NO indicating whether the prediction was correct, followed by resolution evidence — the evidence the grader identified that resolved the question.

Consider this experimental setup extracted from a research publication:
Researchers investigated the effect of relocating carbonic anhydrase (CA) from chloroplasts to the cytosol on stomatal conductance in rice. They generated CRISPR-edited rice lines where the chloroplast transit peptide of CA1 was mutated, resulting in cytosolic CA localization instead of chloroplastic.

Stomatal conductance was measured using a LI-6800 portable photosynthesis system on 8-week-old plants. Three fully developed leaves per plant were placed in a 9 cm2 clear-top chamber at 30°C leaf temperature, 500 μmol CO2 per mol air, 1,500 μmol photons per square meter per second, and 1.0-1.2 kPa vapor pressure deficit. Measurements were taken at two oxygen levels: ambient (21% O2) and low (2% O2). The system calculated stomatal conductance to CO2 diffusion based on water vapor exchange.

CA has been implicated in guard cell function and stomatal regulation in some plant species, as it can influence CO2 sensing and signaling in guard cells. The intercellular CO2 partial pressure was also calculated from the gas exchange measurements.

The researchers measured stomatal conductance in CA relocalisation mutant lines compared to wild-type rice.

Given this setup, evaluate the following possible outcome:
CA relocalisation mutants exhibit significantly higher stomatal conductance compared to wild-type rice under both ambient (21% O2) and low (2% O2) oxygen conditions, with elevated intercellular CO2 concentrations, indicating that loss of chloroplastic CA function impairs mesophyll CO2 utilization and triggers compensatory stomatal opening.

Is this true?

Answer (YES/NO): NO